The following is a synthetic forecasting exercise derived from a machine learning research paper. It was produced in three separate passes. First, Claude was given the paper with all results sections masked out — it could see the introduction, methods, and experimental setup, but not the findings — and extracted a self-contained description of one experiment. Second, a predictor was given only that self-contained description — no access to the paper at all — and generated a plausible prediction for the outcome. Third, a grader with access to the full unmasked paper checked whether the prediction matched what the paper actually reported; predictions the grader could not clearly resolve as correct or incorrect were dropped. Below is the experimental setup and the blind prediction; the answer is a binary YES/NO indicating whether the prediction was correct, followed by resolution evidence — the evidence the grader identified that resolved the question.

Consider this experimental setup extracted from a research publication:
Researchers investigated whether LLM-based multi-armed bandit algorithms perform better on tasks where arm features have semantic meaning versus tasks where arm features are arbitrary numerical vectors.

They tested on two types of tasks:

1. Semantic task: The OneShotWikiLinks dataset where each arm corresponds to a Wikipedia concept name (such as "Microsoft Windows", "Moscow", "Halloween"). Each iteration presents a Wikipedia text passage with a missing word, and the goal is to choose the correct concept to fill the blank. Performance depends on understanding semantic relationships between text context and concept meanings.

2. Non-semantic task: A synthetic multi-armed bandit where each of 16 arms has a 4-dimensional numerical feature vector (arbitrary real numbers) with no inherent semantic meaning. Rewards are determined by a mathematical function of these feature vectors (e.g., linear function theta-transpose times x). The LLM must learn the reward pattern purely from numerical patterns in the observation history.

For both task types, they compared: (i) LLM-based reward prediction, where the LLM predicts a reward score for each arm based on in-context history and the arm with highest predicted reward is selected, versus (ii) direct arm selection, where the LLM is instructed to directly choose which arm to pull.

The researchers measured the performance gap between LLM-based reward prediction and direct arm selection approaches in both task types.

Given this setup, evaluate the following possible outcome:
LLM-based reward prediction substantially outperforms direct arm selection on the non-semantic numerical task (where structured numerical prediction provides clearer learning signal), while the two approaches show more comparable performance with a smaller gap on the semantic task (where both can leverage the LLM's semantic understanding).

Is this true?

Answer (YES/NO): YES